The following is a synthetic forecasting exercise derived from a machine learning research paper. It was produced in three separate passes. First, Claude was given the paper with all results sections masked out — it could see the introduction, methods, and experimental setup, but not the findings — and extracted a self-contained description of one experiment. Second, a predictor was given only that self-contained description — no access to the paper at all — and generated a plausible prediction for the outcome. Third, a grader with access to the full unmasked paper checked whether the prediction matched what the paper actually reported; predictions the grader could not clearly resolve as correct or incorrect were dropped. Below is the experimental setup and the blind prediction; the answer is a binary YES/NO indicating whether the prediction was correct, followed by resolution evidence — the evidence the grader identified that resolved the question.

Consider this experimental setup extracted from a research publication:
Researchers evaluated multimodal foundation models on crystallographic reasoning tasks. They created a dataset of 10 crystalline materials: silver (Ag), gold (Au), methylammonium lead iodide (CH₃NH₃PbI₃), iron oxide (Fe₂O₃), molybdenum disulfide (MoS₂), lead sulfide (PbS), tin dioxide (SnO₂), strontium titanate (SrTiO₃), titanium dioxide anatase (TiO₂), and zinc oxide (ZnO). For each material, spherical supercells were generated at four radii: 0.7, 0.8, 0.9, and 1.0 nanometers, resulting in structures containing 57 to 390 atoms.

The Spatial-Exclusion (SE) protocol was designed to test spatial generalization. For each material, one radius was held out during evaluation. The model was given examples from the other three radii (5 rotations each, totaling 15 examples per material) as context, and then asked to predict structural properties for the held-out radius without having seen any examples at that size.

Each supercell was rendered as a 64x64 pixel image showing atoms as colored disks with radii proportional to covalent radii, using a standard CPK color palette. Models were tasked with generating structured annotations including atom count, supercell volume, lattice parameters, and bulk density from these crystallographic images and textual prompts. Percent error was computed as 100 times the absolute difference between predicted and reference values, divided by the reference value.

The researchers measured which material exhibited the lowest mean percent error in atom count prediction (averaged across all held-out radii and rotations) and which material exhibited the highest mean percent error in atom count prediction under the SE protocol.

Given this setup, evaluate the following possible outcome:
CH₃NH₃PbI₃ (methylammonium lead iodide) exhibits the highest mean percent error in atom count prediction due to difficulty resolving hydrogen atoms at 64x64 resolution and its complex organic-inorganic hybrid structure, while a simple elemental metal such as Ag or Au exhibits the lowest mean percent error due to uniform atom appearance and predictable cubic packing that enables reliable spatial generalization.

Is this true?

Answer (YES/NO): NO